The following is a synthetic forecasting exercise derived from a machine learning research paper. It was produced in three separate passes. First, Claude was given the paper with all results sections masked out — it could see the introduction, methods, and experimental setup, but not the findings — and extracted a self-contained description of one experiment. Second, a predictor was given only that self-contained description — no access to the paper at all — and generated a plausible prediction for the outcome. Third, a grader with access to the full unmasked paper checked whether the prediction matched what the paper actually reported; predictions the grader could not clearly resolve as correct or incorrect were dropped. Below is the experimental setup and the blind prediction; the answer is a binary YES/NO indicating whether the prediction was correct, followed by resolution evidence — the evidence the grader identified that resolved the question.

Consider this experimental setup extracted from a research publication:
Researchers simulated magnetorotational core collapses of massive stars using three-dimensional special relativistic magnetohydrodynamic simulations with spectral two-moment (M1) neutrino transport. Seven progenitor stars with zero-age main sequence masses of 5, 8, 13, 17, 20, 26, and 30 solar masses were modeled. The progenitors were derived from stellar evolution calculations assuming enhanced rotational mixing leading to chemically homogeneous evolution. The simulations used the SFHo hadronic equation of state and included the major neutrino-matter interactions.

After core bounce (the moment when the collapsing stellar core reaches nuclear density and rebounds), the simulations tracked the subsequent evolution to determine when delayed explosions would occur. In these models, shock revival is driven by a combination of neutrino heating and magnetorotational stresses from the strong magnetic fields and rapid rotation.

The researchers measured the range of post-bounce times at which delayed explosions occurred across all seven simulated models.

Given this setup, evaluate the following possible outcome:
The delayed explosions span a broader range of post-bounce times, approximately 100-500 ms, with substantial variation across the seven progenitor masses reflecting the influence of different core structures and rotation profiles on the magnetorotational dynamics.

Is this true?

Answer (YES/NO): NO